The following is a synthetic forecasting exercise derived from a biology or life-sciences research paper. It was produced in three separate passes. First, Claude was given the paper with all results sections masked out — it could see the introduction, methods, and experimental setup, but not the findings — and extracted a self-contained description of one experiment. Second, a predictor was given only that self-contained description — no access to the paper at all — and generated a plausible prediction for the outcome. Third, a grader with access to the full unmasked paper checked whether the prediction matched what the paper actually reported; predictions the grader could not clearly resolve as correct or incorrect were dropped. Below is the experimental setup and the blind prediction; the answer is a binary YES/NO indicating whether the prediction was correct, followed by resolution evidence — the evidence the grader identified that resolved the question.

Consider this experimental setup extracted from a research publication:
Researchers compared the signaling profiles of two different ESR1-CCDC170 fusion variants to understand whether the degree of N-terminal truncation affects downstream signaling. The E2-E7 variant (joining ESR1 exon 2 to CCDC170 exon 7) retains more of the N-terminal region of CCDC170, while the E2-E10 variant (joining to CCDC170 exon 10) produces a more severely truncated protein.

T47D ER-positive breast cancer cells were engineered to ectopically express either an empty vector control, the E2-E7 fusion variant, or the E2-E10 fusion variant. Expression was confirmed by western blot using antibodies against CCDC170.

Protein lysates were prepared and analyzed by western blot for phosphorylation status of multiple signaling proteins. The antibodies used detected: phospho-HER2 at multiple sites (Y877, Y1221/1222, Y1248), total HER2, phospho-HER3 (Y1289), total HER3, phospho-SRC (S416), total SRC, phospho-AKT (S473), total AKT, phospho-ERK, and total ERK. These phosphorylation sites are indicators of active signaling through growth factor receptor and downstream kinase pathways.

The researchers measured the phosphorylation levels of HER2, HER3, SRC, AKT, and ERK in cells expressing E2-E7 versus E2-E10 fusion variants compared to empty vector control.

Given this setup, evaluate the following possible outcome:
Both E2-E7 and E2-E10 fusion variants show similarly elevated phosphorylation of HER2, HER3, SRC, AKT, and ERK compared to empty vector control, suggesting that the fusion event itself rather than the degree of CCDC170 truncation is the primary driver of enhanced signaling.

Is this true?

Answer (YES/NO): NO